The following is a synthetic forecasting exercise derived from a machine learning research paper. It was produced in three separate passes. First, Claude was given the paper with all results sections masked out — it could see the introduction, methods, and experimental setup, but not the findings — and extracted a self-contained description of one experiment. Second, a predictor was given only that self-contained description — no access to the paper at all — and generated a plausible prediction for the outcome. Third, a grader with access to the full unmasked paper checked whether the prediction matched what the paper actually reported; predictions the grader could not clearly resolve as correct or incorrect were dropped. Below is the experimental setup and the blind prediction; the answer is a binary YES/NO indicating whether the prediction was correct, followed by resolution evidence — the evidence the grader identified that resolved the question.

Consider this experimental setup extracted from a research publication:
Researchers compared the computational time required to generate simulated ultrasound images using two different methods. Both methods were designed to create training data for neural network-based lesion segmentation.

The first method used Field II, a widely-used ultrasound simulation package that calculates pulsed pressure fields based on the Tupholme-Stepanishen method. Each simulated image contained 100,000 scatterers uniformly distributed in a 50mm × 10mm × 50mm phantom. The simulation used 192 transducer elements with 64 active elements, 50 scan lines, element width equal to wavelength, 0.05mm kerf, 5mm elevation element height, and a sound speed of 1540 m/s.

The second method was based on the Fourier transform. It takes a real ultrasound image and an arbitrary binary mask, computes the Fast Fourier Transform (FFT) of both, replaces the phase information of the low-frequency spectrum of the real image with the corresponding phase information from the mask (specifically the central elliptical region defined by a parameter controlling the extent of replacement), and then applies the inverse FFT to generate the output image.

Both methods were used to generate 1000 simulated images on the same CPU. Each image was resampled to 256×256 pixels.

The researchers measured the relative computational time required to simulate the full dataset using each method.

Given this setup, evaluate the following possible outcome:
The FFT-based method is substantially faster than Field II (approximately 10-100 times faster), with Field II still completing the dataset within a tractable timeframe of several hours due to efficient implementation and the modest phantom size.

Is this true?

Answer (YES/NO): NO